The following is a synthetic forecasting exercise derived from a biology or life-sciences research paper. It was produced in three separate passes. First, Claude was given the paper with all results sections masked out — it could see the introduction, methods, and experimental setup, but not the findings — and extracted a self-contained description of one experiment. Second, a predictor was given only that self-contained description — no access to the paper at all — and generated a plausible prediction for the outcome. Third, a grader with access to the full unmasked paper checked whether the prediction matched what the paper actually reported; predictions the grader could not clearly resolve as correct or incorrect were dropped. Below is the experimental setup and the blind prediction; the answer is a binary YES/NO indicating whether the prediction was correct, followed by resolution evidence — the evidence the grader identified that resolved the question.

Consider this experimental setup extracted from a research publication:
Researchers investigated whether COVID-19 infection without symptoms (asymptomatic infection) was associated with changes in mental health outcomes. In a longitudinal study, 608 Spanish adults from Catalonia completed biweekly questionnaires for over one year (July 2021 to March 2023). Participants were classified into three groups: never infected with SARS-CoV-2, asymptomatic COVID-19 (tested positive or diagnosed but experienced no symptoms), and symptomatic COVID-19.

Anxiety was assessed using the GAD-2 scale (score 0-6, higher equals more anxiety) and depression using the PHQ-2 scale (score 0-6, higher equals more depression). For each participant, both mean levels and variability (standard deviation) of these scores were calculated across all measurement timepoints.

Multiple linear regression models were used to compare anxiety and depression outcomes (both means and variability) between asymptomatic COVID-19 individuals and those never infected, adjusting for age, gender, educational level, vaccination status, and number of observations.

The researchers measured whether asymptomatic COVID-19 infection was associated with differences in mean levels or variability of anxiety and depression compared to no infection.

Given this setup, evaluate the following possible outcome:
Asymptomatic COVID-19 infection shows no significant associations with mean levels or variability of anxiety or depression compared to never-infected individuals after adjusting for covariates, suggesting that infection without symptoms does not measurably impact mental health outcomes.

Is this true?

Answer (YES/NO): YES